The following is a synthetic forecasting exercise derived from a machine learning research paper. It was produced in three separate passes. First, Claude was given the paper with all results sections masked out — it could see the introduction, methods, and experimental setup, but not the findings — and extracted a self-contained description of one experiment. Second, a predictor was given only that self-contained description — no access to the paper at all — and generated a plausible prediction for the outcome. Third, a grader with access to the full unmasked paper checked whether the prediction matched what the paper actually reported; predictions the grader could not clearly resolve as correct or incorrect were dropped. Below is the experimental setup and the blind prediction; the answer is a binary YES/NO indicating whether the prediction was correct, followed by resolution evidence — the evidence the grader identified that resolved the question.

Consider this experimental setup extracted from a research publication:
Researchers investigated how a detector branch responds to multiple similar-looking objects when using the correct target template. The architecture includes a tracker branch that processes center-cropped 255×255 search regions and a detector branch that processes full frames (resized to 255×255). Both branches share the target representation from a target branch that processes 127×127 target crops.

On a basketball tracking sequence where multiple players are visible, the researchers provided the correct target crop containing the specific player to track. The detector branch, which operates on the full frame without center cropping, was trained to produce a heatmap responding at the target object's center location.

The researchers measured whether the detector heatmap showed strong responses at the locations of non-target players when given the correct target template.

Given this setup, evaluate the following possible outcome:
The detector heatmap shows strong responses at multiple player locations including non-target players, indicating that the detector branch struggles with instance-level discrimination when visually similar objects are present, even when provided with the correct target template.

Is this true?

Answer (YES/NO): YES